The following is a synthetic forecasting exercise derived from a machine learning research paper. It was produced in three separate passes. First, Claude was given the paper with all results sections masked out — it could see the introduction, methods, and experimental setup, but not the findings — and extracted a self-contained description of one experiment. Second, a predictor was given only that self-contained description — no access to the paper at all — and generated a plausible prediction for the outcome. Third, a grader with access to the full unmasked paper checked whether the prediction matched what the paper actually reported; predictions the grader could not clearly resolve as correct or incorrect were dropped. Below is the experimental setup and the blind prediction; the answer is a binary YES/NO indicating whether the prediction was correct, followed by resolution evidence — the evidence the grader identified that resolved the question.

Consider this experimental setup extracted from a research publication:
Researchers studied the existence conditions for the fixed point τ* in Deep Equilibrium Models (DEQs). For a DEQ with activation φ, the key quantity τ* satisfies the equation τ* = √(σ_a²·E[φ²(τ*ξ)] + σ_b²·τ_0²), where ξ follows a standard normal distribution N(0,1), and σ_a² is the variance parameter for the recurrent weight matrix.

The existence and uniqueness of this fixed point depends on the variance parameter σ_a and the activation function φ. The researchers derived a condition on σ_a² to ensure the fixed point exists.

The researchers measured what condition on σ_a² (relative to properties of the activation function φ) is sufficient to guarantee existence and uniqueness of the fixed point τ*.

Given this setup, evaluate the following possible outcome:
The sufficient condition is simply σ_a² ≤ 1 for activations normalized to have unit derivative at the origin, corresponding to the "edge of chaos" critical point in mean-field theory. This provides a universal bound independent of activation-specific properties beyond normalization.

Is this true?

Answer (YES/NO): NO